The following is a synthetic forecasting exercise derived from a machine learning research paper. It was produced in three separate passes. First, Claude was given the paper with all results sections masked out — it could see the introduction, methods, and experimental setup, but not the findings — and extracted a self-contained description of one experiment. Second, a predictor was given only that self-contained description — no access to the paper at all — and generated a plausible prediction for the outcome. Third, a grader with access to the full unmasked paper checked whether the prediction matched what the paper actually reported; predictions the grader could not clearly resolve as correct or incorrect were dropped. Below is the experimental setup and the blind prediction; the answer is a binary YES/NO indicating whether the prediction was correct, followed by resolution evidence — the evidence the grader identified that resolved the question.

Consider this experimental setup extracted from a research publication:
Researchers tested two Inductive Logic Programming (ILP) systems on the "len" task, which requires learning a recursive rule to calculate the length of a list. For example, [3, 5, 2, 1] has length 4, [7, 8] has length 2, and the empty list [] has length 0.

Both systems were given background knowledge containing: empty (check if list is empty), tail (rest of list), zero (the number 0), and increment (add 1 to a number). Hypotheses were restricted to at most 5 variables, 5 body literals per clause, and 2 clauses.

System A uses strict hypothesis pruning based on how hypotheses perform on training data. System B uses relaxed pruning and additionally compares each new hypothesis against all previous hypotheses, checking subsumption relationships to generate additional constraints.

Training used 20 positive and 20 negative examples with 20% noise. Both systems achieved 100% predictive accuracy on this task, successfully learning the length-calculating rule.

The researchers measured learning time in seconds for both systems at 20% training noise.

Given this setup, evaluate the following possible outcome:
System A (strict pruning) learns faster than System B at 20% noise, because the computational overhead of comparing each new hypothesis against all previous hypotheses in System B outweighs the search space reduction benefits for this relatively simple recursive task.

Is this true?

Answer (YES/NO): YES